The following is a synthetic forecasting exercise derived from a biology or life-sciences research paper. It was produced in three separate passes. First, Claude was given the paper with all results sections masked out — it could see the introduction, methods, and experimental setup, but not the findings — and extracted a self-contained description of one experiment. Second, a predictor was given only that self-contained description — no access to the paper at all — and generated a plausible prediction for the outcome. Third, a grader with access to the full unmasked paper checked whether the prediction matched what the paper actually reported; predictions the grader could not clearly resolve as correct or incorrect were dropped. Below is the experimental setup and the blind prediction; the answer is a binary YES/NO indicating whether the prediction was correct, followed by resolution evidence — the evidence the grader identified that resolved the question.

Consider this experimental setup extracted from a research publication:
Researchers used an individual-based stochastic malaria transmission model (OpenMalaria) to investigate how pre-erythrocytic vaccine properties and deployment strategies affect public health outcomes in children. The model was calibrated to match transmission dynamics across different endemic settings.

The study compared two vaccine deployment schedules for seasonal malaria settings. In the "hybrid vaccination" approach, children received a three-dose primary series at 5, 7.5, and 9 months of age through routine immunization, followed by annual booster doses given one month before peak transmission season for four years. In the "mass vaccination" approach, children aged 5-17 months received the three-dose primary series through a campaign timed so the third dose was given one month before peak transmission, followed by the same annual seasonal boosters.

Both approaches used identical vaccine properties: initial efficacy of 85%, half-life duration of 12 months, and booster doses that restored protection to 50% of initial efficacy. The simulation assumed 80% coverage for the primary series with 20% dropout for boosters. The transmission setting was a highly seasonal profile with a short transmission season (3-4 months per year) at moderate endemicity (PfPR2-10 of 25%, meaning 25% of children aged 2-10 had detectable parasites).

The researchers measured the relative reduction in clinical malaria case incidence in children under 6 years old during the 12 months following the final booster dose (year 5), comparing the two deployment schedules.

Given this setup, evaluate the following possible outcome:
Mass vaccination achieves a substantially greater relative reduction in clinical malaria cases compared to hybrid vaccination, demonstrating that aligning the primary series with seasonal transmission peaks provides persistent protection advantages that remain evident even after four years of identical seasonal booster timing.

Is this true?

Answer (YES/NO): NO